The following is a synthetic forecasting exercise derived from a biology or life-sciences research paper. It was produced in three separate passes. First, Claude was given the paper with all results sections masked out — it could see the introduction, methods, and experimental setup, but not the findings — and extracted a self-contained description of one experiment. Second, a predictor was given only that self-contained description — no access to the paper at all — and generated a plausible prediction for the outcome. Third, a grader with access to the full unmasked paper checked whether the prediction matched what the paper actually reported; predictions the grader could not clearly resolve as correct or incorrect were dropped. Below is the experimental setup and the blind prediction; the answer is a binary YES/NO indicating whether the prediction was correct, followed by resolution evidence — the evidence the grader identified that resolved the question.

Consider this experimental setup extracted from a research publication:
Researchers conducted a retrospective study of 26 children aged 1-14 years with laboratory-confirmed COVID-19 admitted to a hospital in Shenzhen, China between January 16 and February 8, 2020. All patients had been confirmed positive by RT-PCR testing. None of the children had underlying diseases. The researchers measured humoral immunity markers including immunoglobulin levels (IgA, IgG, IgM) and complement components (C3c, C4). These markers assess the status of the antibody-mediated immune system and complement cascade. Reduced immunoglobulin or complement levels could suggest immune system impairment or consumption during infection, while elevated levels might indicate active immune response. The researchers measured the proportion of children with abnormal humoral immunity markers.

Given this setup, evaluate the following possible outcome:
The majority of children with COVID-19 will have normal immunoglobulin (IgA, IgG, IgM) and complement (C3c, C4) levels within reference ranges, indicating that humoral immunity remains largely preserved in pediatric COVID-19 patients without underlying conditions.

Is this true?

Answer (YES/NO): NO